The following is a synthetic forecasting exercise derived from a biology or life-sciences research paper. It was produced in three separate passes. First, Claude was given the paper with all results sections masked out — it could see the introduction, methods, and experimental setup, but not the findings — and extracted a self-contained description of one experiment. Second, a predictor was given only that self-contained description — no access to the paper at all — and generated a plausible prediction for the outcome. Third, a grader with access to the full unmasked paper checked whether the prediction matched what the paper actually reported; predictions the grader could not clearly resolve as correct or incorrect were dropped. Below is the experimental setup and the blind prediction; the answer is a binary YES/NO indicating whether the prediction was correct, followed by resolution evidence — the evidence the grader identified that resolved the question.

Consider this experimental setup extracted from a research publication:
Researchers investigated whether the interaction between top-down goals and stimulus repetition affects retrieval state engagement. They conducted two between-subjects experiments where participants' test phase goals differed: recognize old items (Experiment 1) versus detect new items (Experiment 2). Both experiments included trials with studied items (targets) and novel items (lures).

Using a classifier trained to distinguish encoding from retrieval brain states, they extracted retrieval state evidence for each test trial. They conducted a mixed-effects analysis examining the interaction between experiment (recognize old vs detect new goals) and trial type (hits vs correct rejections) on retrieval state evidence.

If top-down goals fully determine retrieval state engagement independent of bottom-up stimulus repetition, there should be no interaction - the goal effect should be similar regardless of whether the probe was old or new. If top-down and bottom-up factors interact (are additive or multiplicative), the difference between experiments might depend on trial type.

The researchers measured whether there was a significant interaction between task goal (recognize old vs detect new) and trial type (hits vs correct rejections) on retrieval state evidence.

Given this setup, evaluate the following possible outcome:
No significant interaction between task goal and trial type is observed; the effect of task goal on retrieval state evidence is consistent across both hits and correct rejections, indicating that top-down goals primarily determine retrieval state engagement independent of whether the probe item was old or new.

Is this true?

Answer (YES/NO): NO